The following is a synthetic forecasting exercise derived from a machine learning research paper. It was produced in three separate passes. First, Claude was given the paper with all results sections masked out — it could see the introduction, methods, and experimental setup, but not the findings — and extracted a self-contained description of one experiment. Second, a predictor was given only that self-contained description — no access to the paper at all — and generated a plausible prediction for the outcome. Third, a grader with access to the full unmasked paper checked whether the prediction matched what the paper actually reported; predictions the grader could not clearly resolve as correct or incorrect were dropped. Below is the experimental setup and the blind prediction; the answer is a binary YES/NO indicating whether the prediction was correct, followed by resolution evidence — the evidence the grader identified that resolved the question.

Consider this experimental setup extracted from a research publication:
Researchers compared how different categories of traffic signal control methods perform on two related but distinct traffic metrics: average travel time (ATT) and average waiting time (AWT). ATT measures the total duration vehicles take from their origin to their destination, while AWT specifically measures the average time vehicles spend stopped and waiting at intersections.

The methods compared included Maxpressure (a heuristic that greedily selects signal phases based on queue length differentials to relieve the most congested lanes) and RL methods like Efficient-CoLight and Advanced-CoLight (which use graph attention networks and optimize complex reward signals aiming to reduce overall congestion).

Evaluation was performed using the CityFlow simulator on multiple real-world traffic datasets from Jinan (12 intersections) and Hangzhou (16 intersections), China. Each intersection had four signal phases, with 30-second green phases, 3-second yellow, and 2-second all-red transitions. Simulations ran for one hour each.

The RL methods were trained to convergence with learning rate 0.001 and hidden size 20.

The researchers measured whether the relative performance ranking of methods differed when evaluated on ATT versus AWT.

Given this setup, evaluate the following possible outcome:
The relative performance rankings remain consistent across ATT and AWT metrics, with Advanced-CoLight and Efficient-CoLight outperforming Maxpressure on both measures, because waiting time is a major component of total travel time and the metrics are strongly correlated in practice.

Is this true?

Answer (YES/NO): NO